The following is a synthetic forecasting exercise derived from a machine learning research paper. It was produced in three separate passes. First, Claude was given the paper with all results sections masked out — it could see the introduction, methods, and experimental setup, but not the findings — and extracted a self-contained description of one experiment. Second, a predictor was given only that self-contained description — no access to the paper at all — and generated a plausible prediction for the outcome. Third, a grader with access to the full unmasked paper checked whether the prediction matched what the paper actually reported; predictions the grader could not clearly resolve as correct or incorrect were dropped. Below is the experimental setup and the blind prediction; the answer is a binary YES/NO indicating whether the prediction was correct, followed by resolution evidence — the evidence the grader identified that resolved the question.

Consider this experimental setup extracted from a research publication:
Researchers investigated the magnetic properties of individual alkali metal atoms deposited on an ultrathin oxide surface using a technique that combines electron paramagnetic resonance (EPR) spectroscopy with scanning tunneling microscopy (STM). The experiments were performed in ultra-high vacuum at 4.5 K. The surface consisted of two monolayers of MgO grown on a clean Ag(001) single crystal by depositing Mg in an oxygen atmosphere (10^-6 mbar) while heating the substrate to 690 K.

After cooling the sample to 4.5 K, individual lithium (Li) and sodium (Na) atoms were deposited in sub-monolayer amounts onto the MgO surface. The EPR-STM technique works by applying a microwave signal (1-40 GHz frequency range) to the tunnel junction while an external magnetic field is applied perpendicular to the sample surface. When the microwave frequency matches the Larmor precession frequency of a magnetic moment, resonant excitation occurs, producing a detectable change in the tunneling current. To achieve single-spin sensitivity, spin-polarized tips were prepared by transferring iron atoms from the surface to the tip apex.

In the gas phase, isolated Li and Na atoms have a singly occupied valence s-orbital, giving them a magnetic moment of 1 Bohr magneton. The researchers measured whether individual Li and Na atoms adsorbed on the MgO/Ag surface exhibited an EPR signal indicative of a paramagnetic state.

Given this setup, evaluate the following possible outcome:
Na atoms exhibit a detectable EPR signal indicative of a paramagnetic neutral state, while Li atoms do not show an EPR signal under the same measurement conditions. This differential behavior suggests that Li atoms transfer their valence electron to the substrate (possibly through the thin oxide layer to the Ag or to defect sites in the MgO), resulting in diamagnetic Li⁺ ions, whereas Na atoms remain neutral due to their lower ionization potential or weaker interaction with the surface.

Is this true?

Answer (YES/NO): NO